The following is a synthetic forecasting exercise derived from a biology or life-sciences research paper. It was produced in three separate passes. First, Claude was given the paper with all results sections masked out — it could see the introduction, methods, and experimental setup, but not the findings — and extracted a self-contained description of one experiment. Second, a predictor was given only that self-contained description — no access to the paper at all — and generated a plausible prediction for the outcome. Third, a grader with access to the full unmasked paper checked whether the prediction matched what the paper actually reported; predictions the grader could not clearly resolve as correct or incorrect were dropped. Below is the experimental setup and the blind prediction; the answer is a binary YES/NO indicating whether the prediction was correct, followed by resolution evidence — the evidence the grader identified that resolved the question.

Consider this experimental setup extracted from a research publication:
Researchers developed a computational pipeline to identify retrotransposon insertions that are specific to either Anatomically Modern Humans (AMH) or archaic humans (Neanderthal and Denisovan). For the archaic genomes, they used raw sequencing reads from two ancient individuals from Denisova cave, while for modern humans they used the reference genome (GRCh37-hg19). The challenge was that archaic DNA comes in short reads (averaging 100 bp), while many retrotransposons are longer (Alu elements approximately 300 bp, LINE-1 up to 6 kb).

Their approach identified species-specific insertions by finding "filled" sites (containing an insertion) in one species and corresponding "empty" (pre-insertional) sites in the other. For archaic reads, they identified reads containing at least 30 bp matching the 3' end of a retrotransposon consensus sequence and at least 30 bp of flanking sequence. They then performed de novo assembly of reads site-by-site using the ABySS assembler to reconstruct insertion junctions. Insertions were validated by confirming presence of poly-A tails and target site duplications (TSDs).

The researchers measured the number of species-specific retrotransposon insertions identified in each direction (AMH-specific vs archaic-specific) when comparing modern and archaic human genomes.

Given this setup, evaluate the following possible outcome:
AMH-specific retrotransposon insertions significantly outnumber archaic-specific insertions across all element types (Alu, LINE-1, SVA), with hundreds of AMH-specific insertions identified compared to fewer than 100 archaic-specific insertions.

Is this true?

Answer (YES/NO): YES